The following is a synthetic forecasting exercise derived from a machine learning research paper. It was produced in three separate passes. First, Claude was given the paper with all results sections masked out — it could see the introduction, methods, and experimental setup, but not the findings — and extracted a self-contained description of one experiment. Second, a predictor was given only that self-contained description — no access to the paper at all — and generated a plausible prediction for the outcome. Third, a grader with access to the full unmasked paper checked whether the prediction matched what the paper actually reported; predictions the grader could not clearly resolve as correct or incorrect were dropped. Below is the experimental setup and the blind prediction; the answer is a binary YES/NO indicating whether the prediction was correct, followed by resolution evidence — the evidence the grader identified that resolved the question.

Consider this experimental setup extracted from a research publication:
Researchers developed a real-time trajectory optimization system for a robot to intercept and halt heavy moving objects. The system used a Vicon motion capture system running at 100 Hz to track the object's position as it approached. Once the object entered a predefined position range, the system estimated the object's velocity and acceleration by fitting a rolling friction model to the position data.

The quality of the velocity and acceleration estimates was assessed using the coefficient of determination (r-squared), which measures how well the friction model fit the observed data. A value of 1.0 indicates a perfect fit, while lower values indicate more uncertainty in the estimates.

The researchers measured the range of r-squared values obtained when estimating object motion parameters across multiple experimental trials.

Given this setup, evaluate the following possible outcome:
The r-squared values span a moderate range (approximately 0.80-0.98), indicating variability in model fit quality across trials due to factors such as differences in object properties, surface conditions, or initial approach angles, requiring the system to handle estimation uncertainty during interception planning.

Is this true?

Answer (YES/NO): NO